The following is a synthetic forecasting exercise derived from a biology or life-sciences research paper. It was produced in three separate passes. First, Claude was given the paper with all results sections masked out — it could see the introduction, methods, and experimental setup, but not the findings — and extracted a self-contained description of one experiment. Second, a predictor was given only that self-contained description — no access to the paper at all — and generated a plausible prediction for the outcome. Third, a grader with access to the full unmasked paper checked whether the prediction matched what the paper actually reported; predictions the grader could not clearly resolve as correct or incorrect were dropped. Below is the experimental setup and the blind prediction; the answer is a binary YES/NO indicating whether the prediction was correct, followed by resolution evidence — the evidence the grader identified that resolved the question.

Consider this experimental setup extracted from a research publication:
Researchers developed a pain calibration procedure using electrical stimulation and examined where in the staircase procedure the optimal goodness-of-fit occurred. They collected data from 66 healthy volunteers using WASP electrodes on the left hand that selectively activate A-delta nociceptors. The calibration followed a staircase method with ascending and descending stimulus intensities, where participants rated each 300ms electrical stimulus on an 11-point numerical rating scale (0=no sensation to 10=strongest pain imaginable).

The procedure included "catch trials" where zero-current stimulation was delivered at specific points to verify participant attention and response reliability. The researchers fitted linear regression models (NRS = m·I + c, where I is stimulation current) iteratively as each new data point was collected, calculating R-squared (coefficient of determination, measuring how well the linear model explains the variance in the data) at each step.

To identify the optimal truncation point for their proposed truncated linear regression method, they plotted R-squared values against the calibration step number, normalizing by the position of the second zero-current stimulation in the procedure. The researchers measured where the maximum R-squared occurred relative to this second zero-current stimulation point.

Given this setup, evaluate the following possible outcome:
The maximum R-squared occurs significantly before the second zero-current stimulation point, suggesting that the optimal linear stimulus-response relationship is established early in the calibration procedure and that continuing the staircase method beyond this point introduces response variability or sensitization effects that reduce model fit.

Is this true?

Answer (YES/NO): NO